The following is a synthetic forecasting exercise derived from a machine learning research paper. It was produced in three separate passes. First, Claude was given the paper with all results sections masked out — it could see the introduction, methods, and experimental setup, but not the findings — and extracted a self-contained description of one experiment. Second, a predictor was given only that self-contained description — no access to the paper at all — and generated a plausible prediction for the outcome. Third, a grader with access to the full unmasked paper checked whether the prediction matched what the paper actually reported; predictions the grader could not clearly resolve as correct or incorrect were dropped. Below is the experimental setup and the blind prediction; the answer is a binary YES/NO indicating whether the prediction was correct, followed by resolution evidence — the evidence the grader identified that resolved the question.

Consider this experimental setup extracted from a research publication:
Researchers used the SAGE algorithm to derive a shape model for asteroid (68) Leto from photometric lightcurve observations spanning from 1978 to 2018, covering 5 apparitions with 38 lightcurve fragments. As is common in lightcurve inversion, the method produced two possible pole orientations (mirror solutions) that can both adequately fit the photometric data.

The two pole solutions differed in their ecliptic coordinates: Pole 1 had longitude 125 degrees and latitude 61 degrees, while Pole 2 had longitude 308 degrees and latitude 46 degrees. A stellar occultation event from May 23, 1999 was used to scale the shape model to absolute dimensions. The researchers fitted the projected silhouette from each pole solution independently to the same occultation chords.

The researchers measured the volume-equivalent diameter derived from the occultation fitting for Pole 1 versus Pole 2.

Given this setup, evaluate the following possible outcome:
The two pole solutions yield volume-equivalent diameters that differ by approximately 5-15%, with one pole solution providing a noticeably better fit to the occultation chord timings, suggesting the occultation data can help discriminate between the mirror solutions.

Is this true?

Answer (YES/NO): YES